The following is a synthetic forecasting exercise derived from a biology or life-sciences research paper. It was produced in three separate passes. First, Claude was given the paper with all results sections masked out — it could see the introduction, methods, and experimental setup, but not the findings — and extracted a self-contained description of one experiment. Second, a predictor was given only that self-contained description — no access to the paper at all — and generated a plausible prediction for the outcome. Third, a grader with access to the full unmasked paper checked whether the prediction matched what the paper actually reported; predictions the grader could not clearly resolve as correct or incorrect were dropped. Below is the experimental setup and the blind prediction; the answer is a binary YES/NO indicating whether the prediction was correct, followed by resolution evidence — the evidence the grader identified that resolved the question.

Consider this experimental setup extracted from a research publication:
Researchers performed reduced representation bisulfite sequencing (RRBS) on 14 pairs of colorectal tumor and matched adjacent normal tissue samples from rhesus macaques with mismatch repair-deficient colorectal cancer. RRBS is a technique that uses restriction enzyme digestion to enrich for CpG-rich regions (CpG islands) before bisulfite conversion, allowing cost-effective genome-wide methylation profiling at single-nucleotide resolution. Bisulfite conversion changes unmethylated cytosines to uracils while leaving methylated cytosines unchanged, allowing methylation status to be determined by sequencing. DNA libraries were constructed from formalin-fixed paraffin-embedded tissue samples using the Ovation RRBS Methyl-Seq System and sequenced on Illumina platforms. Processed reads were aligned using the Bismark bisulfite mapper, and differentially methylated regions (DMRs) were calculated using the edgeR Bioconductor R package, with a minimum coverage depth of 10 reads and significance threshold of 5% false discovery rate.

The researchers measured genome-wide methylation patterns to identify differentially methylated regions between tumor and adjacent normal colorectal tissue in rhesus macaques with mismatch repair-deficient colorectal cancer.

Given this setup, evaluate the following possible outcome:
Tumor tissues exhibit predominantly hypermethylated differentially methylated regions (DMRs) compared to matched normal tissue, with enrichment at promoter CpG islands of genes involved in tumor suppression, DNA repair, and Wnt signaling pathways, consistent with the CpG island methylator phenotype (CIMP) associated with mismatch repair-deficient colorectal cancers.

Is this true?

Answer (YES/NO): NO